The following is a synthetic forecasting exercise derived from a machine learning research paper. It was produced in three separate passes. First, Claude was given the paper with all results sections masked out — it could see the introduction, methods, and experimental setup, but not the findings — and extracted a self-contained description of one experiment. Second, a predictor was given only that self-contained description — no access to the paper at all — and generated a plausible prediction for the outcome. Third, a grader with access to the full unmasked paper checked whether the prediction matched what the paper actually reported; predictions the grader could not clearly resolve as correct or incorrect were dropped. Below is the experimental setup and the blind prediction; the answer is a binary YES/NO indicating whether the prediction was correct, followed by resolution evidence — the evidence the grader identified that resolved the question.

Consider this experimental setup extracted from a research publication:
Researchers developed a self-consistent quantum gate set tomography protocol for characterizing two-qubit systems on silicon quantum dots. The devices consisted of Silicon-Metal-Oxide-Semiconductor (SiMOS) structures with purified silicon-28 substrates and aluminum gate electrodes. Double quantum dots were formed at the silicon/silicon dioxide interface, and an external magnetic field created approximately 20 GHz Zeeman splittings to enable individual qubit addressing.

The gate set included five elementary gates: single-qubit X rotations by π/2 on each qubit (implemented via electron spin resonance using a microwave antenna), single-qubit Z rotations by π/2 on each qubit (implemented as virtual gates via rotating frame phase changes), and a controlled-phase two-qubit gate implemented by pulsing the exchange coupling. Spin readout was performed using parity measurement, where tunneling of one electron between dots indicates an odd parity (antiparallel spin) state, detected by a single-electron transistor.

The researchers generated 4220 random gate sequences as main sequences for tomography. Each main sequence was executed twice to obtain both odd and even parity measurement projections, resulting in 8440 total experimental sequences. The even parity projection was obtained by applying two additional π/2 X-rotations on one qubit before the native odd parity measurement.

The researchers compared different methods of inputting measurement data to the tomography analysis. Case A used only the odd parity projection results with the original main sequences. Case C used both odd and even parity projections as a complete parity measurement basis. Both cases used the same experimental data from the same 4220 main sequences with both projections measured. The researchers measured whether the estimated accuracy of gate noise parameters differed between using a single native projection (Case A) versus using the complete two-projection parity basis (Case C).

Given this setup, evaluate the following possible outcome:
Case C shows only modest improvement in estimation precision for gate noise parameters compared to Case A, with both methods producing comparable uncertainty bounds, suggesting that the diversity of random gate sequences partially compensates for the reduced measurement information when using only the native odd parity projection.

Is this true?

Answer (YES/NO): NO